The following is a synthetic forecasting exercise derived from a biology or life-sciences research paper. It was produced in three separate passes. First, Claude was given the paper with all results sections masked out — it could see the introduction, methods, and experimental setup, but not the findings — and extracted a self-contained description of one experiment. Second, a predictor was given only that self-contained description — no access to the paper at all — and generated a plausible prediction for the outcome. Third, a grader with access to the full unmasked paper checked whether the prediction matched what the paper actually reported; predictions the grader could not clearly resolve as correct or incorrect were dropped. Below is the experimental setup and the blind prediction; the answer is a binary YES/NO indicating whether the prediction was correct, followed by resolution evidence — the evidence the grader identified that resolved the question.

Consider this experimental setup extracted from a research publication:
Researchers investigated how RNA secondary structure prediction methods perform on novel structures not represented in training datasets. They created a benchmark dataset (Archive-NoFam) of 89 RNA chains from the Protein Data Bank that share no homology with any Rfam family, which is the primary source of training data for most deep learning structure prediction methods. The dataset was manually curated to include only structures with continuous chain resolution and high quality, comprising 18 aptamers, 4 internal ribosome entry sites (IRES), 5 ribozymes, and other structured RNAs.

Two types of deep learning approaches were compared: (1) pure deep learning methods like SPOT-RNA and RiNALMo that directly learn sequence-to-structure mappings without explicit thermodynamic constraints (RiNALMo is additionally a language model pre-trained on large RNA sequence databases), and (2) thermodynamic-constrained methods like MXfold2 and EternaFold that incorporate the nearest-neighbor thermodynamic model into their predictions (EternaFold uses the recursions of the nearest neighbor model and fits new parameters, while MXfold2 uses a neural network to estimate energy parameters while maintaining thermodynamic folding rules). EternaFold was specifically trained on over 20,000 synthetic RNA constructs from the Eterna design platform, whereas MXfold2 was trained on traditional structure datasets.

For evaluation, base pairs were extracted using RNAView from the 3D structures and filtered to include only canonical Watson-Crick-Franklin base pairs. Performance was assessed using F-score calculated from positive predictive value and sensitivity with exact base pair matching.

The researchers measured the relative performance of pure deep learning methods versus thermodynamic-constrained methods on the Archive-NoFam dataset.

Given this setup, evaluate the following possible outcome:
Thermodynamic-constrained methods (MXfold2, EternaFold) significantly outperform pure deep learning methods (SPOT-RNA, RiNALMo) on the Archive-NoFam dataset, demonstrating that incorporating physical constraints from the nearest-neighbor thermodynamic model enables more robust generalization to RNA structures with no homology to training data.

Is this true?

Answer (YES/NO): NO